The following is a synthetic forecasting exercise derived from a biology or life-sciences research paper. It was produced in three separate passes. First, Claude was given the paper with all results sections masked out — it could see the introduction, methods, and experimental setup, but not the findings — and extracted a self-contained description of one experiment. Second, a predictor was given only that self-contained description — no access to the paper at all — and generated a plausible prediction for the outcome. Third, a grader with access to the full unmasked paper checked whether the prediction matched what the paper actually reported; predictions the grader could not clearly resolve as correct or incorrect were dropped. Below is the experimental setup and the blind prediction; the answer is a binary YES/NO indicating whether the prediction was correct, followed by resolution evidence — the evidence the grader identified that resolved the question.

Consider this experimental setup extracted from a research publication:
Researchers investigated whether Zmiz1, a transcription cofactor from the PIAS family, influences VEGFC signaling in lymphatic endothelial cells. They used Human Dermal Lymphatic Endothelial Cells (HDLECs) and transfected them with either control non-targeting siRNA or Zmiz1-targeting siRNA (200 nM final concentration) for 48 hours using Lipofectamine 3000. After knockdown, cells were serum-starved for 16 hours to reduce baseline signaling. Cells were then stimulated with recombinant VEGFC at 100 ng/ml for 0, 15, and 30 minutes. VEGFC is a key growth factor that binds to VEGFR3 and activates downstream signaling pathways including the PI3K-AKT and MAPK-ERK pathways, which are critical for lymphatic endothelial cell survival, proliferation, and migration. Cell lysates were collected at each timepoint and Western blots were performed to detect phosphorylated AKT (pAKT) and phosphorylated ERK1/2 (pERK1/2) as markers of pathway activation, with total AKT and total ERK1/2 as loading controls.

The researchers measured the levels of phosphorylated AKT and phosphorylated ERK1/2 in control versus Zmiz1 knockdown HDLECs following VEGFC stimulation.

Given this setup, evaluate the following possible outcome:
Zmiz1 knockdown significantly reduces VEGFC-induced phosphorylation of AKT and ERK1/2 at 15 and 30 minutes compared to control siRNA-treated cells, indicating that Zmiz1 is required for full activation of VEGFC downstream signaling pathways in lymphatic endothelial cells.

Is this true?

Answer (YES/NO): NO